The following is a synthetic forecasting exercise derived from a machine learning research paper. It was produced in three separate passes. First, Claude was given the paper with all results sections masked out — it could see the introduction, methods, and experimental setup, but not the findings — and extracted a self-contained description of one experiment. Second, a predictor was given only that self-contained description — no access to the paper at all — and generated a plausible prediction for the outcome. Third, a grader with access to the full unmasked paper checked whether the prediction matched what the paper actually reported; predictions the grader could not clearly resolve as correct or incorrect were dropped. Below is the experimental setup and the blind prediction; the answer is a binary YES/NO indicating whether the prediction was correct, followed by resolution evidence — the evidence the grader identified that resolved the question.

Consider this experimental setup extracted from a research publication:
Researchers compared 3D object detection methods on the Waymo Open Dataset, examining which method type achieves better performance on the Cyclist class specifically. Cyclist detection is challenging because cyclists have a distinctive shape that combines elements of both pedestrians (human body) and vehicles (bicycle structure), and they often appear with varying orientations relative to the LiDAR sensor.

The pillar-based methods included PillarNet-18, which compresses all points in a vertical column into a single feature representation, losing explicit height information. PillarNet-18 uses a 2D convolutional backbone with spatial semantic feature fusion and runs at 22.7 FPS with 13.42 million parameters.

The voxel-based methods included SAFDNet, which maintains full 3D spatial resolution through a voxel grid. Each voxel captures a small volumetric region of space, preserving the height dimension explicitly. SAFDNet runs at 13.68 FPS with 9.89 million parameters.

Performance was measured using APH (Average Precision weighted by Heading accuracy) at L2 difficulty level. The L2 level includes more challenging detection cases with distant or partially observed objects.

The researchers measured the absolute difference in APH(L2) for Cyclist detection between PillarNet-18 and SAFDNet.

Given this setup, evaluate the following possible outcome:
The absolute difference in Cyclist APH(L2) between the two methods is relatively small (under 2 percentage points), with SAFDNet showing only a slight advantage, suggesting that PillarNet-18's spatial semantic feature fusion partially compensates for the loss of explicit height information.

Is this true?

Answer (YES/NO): NO